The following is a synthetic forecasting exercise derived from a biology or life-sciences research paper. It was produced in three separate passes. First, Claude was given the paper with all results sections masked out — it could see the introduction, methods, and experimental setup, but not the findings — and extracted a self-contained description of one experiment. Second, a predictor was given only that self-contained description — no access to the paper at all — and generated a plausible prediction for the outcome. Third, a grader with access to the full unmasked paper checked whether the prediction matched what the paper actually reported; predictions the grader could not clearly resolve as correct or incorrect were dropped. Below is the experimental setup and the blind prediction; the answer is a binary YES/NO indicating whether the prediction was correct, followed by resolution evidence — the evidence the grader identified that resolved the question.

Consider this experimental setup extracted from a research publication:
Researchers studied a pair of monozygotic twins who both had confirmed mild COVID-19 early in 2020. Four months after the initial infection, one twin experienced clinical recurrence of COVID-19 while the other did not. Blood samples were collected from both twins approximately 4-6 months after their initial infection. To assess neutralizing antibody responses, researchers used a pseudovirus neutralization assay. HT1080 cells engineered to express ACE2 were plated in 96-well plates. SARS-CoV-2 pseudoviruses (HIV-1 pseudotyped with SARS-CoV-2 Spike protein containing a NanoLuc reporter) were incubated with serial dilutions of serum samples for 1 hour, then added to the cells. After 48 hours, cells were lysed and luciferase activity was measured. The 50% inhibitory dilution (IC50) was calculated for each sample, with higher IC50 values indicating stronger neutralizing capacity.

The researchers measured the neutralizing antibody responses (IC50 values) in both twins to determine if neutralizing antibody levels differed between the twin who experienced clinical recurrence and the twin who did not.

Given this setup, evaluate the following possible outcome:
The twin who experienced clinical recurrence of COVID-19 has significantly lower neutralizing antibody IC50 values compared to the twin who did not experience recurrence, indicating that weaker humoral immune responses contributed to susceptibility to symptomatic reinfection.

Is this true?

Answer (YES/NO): NO